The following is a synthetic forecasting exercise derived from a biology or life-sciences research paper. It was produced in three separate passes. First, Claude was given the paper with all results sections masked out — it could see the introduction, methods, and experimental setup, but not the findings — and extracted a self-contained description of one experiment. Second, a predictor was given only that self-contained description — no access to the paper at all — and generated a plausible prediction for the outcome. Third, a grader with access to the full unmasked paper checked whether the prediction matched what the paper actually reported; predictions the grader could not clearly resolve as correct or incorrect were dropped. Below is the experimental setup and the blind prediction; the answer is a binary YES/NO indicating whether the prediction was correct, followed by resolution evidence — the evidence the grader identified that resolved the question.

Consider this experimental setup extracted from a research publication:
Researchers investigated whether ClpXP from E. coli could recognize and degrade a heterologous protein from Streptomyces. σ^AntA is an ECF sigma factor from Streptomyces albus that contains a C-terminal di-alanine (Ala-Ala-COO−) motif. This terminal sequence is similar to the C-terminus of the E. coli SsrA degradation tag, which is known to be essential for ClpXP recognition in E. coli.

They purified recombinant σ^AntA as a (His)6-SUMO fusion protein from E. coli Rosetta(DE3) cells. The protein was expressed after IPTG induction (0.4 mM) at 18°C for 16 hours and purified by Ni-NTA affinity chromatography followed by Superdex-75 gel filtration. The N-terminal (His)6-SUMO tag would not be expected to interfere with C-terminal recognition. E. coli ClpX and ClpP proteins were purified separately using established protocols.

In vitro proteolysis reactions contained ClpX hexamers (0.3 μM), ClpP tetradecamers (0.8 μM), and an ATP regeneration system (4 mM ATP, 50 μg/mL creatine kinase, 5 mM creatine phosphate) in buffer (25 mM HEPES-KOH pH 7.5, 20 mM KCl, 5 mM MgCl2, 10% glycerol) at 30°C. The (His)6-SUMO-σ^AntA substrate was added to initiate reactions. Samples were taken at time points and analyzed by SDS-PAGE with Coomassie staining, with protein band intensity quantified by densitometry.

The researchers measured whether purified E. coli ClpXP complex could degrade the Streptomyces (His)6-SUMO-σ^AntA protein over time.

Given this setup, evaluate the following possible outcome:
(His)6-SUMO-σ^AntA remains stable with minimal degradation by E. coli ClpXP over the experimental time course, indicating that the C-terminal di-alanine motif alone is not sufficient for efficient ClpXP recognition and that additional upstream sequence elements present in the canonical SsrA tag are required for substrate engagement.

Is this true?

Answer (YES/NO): NO